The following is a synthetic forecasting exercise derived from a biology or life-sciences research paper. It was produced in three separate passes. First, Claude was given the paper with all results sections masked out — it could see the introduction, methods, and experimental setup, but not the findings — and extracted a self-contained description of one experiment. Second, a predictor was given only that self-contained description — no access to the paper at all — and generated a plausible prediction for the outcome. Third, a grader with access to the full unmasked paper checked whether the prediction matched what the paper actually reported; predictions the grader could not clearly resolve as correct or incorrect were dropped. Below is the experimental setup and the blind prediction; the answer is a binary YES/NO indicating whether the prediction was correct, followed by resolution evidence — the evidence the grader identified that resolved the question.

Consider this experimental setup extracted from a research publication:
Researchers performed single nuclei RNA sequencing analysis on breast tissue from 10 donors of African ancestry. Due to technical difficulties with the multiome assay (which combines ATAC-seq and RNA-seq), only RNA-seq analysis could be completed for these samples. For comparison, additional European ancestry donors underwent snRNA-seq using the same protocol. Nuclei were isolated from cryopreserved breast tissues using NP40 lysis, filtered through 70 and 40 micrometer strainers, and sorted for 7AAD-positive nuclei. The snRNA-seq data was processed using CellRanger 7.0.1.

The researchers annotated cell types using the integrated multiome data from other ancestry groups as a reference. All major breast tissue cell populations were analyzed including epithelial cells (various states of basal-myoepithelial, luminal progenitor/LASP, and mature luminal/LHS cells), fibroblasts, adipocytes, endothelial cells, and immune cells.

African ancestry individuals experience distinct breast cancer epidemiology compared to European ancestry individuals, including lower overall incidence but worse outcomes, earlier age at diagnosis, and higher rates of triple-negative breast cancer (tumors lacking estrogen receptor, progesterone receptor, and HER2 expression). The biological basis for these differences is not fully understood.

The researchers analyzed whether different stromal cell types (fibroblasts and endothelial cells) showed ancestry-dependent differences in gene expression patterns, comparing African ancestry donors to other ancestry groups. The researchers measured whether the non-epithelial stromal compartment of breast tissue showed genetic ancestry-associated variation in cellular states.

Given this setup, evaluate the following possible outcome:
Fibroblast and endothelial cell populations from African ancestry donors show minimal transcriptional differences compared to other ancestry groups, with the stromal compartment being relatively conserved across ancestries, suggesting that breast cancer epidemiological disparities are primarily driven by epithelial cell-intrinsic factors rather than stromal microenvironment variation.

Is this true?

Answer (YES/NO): NO